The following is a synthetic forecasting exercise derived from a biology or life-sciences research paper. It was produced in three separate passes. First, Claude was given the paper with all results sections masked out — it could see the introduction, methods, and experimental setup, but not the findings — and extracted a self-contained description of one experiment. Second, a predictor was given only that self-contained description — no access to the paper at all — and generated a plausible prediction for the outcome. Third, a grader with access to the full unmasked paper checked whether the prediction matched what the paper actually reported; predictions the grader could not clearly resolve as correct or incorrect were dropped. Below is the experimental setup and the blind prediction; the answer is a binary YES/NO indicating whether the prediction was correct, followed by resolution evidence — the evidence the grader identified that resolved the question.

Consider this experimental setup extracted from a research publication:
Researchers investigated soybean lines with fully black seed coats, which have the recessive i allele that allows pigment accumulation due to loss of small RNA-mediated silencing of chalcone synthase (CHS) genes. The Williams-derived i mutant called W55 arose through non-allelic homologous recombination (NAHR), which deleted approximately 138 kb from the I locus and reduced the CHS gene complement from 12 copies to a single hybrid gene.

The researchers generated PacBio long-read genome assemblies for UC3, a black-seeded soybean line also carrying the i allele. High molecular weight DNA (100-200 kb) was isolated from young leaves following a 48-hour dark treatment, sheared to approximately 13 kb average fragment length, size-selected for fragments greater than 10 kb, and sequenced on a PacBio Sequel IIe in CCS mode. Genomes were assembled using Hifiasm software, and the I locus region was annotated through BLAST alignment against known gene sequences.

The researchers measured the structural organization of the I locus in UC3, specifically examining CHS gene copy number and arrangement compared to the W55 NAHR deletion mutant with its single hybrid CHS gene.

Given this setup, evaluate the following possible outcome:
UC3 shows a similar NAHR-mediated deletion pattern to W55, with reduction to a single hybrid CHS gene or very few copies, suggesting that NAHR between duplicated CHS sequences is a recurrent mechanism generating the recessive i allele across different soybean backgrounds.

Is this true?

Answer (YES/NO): NO